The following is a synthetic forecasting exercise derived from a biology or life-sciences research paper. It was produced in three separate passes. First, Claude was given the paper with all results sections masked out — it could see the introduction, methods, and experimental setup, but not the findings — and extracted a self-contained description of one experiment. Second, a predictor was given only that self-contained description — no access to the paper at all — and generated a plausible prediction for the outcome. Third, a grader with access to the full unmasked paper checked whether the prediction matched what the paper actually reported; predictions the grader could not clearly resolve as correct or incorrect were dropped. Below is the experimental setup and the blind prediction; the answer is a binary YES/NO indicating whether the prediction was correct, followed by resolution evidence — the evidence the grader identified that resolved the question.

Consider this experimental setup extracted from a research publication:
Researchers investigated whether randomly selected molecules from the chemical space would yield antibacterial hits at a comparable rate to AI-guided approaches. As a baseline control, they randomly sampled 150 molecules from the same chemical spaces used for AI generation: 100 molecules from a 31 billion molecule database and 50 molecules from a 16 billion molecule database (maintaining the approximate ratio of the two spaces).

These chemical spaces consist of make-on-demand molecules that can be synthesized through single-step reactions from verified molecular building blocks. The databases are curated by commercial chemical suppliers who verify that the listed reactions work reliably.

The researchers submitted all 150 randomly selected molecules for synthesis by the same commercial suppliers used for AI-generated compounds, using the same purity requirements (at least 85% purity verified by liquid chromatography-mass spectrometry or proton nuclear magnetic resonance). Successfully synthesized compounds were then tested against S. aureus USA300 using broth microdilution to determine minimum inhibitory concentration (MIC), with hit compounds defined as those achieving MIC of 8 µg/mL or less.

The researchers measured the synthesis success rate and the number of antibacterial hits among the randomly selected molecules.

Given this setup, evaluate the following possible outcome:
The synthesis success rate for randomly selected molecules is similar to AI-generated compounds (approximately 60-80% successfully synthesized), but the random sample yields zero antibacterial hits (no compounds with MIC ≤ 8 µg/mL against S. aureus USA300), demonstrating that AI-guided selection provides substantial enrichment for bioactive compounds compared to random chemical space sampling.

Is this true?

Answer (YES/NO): NO